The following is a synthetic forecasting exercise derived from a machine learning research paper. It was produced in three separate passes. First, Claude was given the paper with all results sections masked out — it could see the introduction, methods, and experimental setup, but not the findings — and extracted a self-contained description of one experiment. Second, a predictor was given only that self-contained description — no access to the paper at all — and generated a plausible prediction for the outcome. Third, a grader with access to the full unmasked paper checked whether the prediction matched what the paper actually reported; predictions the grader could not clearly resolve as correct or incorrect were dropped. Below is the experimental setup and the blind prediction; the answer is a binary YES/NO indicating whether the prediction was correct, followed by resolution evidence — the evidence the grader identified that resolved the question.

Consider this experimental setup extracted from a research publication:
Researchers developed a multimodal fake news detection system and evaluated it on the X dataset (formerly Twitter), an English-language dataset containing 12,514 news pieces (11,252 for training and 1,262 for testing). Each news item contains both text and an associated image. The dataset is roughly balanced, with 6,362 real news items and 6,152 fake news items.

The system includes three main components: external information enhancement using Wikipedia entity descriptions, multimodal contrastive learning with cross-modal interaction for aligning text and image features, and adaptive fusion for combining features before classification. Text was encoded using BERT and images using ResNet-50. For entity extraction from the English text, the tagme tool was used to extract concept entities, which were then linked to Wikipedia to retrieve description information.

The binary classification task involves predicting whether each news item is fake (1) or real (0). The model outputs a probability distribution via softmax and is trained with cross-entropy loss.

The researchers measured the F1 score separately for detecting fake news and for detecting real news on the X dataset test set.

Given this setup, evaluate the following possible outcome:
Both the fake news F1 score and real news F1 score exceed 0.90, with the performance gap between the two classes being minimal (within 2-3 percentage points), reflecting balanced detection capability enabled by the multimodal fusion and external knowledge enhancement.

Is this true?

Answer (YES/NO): YES